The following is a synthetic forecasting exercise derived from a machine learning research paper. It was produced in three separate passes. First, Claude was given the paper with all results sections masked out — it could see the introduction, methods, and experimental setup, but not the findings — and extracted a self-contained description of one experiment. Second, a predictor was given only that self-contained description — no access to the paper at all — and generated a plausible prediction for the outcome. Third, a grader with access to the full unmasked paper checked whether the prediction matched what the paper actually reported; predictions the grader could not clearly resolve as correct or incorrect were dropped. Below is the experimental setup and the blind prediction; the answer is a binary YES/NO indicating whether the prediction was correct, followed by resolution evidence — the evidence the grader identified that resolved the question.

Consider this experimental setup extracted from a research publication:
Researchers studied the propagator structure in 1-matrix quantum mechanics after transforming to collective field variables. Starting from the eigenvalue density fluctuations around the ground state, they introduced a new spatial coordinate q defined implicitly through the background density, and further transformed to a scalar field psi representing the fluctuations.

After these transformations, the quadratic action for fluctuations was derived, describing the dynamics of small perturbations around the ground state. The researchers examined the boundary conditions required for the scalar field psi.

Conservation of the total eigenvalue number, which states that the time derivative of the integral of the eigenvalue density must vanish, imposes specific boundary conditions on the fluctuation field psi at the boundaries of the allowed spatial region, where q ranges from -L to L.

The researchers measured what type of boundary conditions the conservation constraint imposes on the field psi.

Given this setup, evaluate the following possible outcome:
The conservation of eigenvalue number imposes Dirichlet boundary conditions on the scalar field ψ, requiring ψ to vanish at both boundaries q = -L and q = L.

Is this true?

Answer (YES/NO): YES